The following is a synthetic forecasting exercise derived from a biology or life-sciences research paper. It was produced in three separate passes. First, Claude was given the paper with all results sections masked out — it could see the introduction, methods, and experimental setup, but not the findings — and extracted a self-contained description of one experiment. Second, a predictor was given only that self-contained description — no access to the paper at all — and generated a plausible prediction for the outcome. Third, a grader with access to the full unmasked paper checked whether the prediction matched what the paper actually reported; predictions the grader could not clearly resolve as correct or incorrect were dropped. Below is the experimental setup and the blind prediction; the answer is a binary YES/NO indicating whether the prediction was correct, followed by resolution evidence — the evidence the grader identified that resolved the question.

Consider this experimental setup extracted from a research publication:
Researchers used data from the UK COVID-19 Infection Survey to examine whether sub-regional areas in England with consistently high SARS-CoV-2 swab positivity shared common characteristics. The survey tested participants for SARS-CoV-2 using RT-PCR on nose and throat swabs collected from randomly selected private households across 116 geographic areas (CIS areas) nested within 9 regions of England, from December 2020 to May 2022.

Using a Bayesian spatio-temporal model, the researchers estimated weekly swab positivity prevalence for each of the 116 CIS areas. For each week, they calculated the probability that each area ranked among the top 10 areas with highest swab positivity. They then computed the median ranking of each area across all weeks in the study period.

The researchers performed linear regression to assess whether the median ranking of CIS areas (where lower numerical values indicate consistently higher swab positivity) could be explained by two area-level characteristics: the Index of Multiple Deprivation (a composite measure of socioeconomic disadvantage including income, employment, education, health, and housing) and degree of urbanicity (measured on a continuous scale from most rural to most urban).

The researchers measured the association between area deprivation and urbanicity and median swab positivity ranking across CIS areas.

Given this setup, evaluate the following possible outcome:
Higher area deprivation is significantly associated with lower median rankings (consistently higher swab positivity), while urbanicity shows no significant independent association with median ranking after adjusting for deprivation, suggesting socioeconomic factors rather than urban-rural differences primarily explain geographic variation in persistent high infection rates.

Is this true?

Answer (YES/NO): NO